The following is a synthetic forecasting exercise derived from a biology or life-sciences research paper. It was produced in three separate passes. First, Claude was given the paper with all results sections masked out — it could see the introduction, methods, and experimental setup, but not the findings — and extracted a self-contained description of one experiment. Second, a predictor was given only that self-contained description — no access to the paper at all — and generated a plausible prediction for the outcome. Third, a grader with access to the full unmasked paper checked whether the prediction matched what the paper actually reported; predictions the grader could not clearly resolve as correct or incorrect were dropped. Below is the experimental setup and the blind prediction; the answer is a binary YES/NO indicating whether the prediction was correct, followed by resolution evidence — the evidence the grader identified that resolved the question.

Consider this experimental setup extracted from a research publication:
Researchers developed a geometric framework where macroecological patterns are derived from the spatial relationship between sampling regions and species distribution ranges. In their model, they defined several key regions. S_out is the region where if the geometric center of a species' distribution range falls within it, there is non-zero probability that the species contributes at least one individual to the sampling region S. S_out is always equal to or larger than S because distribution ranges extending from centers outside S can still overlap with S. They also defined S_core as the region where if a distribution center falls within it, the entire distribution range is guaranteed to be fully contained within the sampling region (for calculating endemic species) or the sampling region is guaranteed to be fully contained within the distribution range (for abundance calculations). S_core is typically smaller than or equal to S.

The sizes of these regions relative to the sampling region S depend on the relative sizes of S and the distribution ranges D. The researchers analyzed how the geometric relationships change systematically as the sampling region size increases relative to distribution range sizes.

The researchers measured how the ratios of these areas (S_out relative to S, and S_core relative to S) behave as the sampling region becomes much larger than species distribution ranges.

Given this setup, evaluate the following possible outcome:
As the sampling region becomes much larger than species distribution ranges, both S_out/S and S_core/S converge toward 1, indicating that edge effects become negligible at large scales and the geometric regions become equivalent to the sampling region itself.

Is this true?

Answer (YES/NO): YES